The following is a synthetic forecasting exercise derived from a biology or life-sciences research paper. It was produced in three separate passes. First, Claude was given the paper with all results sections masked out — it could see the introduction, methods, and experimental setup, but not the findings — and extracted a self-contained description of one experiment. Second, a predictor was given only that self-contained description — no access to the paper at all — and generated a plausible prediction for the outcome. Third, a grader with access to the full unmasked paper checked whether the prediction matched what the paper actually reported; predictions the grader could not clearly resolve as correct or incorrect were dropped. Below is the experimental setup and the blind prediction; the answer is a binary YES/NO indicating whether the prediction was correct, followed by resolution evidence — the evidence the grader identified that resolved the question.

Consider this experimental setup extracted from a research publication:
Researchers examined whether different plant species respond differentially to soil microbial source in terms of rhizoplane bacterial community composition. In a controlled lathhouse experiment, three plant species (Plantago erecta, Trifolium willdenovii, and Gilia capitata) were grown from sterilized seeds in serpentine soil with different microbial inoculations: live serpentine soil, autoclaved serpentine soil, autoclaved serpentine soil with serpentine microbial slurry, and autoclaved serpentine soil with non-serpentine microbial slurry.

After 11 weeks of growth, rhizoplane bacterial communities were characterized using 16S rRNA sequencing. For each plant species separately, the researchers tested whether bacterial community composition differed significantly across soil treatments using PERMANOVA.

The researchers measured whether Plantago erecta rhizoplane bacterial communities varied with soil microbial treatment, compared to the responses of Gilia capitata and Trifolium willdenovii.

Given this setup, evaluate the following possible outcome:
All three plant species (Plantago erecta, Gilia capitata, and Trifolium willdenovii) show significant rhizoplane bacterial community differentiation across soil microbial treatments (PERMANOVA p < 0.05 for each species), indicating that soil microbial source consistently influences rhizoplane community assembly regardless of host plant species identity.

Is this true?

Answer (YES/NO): NO